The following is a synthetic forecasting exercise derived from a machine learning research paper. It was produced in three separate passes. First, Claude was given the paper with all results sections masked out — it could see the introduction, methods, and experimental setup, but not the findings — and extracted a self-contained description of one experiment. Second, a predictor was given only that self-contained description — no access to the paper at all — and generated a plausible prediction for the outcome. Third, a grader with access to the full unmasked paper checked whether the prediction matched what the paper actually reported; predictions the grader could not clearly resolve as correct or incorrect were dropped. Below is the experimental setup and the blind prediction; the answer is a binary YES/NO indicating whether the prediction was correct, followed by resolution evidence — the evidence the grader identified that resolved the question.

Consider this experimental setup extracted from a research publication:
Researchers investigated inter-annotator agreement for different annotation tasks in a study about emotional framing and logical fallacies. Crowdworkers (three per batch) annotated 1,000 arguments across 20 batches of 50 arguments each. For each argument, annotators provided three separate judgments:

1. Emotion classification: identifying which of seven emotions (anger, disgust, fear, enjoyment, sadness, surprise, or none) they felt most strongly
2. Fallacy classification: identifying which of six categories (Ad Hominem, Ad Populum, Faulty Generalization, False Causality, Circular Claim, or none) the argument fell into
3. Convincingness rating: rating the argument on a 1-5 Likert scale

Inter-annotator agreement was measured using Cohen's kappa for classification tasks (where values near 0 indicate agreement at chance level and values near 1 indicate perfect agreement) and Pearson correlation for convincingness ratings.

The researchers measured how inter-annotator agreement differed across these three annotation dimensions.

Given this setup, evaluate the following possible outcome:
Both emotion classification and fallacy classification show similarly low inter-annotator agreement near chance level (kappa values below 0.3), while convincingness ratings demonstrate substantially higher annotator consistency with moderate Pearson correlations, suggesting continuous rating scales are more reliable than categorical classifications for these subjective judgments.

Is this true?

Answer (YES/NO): NO